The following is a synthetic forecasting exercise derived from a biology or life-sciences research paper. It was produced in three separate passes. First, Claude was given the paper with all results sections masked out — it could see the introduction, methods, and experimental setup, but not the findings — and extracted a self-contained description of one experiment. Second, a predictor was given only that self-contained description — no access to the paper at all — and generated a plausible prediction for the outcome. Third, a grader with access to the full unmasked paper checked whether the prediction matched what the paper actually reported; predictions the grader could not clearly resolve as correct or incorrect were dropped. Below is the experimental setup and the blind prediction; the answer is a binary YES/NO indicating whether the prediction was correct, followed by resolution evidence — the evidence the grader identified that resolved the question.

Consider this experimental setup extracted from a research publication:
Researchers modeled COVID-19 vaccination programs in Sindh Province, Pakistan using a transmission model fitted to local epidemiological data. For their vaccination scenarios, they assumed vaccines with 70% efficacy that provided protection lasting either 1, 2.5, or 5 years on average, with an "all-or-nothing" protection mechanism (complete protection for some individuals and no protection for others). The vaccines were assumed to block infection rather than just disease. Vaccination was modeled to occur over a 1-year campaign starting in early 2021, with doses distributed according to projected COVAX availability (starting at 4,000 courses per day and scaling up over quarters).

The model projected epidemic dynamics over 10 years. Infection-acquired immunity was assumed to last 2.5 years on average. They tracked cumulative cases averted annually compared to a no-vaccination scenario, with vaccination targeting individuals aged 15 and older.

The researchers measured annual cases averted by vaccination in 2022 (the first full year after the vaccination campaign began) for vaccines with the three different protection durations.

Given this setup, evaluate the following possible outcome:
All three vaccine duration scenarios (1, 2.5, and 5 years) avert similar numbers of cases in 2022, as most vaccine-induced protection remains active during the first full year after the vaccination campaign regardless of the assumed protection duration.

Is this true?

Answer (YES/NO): NO